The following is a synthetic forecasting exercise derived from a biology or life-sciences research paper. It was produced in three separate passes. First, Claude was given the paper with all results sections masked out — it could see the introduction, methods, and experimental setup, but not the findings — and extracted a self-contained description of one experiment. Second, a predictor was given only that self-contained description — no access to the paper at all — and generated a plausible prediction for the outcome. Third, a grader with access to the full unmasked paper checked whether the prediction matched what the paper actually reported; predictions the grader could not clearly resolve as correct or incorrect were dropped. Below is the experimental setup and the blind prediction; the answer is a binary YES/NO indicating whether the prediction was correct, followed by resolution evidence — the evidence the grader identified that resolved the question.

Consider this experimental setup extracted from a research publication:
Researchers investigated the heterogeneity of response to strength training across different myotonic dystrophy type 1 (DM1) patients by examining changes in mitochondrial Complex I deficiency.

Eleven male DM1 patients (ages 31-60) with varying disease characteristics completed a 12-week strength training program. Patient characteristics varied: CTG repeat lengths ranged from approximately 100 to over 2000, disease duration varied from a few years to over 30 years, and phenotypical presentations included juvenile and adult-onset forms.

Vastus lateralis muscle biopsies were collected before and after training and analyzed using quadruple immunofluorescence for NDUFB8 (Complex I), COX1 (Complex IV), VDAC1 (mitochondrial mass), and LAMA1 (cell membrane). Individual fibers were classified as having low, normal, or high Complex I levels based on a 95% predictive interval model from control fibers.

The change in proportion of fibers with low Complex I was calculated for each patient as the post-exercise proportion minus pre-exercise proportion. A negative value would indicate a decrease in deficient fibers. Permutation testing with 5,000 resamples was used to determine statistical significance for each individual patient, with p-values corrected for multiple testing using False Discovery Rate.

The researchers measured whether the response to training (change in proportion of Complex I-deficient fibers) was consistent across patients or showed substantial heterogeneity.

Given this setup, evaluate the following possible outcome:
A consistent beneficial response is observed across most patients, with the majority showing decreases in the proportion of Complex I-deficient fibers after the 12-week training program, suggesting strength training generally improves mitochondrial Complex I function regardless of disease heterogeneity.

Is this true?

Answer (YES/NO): YES